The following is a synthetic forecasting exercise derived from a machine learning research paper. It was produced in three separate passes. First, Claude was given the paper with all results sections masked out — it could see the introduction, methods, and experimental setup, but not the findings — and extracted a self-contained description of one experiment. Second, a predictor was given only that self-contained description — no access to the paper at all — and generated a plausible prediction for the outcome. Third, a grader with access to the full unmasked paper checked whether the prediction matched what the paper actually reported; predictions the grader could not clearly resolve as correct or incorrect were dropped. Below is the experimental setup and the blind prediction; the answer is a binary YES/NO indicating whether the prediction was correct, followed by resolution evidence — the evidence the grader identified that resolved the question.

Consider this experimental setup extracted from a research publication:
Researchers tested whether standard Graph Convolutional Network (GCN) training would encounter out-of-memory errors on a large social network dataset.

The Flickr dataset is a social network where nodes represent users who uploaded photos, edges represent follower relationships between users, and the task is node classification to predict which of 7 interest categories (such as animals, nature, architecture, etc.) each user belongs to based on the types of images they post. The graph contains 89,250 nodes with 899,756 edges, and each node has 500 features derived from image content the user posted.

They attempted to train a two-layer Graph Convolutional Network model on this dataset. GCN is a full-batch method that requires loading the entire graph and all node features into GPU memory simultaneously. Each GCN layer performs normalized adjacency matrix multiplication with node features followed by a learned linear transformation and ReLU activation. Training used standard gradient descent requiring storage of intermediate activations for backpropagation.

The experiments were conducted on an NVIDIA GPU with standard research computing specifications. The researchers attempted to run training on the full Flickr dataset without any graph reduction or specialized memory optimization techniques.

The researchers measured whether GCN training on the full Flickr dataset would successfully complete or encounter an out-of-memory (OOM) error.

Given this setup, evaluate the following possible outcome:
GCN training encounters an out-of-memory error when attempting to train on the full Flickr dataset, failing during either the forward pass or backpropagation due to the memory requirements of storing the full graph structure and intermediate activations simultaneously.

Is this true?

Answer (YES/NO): YES